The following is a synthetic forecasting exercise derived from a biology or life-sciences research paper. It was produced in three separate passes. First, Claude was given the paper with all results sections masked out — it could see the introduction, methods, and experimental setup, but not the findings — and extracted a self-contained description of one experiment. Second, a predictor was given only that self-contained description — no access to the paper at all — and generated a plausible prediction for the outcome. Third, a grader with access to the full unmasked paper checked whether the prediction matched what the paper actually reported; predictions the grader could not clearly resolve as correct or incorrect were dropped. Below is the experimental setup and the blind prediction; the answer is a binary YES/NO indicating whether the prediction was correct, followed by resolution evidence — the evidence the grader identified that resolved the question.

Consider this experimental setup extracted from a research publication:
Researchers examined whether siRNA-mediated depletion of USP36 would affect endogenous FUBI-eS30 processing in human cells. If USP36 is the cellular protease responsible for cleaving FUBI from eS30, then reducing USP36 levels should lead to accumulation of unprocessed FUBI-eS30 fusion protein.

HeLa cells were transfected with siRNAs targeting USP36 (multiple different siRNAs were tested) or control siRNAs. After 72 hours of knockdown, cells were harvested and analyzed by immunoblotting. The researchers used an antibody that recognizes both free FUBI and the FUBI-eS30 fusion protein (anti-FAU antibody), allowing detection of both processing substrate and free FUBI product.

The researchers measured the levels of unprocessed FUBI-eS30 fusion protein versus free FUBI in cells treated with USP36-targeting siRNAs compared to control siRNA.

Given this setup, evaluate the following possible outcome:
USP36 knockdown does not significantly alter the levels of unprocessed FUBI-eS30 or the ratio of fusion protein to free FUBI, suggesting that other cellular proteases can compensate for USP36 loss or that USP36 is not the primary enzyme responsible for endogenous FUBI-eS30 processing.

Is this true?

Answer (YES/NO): NO